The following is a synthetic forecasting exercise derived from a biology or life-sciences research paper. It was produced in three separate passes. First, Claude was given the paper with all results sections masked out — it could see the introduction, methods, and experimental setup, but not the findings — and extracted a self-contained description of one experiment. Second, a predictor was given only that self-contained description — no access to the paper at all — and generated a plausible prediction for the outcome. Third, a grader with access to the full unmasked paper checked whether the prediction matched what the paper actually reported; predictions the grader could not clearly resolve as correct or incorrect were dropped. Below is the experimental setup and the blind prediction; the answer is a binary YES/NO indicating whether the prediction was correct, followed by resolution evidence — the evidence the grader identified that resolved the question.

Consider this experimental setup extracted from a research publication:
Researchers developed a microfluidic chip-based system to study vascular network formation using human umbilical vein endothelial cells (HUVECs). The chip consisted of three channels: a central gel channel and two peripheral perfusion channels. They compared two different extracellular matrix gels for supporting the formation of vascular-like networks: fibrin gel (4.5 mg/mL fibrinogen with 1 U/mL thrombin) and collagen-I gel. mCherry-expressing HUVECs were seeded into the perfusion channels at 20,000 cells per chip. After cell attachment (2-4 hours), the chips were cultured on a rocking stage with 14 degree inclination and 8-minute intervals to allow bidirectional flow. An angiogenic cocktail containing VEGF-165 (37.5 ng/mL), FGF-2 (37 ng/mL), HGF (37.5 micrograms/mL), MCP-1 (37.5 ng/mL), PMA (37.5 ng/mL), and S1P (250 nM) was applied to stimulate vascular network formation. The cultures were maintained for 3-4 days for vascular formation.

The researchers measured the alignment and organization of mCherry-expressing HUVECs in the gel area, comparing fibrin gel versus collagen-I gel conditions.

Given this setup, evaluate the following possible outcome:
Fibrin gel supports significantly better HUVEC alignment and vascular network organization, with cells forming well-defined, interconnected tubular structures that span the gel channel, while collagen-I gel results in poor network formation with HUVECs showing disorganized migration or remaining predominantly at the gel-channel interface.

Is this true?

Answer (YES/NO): NO